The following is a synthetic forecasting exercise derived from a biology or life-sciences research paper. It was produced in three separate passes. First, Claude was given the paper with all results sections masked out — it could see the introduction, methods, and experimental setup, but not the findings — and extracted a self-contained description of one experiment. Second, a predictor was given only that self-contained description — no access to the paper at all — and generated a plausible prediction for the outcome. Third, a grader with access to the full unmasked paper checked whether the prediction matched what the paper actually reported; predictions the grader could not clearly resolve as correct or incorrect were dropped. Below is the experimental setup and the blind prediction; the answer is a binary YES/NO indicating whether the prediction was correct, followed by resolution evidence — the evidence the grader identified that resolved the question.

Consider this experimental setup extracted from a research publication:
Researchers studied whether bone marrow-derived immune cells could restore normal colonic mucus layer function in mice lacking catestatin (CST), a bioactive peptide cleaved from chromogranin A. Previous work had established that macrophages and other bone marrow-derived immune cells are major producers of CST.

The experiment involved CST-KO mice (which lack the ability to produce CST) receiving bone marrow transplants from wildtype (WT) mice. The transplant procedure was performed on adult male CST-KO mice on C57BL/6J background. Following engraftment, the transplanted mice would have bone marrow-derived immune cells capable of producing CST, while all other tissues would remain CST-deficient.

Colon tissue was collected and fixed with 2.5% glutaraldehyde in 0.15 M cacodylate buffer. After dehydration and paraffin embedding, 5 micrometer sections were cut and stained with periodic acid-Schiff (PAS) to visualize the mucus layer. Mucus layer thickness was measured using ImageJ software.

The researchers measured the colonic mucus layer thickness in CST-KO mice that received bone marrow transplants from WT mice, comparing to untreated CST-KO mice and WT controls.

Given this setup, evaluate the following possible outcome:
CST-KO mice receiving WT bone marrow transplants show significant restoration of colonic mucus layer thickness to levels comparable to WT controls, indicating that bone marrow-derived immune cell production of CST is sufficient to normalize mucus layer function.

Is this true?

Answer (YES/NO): YES